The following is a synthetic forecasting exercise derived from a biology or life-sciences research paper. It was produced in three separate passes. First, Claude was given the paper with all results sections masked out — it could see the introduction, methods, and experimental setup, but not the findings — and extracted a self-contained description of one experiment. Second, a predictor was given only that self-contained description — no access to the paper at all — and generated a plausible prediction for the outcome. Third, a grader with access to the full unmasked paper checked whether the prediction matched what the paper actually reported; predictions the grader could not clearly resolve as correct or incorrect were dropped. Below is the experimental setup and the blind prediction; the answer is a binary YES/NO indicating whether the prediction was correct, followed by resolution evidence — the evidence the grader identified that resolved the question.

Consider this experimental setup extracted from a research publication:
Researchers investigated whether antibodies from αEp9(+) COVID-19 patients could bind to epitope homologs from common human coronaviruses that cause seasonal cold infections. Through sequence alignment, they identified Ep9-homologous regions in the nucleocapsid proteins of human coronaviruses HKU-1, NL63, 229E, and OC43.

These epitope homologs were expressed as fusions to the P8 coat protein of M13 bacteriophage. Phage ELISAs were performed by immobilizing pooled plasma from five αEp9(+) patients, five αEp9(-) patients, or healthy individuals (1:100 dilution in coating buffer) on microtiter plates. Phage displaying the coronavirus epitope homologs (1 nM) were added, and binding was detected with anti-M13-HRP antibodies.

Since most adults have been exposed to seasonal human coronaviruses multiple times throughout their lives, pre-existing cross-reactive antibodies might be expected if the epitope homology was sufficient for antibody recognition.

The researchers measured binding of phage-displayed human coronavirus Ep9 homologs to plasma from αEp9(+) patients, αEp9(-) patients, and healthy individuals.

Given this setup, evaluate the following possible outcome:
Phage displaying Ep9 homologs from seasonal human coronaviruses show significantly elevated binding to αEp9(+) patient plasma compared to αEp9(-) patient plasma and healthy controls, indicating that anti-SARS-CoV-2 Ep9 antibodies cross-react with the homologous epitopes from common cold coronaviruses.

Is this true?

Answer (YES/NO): NO